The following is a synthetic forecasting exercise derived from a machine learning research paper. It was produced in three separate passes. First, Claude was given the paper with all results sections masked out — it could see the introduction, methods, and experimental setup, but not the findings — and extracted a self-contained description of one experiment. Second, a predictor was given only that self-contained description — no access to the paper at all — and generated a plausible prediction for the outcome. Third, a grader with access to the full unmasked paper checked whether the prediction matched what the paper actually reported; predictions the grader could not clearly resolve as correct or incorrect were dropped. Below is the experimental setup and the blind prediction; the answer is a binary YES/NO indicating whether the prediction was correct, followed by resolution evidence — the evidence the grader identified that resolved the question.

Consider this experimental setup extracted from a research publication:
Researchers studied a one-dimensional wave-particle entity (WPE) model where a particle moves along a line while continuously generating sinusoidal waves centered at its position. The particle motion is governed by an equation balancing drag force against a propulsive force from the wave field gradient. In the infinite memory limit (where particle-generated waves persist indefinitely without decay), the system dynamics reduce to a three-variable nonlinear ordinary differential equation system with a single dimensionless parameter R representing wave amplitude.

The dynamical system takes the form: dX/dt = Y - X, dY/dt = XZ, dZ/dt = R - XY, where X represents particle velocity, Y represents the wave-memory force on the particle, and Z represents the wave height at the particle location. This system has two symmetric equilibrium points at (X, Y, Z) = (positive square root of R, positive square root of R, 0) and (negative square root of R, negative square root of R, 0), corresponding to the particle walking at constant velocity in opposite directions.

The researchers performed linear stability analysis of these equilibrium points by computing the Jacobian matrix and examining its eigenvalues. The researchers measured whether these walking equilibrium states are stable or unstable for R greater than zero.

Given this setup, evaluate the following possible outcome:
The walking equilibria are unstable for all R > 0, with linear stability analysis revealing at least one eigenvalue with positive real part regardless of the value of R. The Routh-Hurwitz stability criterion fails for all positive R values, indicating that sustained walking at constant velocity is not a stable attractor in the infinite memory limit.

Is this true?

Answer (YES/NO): YES